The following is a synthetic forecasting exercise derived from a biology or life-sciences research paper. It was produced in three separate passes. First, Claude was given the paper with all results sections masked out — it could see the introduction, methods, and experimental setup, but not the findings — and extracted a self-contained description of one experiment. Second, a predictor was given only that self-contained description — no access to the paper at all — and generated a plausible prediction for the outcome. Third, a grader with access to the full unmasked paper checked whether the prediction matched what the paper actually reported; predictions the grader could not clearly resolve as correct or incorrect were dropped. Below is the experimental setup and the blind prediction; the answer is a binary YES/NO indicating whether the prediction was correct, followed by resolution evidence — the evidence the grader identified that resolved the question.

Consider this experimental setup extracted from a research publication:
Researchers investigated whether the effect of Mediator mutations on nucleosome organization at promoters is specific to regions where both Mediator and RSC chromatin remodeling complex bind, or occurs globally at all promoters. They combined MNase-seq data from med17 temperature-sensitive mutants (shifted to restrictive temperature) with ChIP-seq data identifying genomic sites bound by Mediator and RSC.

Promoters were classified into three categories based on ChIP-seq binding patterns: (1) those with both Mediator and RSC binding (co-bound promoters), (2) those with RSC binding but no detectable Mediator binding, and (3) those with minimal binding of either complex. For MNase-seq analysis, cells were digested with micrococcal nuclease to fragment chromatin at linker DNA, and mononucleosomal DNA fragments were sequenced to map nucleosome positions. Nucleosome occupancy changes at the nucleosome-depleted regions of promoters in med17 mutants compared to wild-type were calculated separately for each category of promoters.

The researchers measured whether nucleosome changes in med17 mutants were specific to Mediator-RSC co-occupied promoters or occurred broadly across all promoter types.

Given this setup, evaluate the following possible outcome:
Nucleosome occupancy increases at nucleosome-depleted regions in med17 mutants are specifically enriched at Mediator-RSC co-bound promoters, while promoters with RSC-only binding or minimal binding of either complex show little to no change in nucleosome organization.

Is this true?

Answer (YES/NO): YES